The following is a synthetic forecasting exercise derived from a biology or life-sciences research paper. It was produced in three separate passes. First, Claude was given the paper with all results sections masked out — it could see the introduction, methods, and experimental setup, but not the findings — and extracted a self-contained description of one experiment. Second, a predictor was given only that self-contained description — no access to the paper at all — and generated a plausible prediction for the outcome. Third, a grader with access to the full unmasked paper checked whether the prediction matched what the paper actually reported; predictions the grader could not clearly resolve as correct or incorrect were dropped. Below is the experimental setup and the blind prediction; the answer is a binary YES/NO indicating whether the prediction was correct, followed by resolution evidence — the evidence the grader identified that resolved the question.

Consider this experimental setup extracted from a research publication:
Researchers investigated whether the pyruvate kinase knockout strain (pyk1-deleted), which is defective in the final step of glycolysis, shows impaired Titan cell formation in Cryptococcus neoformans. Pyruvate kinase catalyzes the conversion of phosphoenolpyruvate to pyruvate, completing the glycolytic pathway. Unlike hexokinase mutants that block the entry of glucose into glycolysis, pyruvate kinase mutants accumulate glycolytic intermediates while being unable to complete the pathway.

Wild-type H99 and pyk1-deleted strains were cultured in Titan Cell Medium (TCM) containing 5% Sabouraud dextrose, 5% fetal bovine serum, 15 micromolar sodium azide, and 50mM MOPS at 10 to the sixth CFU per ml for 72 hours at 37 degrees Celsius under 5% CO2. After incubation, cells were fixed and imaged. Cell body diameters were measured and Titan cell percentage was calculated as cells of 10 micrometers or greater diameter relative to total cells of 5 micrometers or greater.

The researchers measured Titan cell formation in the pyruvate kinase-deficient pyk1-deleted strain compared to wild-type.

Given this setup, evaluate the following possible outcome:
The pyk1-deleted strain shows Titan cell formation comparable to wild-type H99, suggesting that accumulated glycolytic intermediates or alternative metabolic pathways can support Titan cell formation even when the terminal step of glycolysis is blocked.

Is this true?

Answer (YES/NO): NO